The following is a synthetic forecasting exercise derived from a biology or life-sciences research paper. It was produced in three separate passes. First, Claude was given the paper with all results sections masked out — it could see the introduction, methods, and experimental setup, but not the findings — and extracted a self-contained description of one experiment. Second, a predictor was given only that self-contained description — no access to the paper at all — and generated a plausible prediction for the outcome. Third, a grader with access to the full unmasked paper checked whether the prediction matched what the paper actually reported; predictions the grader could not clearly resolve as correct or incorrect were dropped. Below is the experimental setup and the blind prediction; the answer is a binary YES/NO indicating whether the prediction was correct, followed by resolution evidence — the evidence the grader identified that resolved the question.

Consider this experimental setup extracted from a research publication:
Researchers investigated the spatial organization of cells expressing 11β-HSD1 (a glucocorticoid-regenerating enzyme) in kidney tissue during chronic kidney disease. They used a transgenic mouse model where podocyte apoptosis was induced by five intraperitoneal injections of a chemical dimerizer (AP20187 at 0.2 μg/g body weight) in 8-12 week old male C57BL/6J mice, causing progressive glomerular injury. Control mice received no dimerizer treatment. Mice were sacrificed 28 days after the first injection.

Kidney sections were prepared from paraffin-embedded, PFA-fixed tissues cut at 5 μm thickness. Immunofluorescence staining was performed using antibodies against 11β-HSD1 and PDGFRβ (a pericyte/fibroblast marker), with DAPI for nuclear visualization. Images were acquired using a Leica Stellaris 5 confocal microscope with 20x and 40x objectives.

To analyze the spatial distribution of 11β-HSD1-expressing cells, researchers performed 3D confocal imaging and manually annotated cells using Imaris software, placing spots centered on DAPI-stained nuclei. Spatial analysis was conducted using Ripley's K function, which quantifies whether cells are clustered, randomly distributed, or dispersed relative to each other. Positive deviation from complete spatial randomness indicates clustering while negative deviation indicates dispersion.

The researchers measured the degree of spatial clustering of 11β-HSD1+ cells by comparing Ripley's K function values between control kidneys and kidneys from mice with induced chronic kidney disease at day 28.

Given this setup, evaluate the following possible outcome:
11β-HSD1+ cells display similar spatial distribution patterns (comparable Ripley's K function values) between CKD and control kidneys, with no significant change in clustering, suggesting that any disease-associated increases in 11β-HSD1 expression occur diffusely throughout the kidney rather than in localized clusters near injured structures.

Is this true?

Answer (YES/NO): NO